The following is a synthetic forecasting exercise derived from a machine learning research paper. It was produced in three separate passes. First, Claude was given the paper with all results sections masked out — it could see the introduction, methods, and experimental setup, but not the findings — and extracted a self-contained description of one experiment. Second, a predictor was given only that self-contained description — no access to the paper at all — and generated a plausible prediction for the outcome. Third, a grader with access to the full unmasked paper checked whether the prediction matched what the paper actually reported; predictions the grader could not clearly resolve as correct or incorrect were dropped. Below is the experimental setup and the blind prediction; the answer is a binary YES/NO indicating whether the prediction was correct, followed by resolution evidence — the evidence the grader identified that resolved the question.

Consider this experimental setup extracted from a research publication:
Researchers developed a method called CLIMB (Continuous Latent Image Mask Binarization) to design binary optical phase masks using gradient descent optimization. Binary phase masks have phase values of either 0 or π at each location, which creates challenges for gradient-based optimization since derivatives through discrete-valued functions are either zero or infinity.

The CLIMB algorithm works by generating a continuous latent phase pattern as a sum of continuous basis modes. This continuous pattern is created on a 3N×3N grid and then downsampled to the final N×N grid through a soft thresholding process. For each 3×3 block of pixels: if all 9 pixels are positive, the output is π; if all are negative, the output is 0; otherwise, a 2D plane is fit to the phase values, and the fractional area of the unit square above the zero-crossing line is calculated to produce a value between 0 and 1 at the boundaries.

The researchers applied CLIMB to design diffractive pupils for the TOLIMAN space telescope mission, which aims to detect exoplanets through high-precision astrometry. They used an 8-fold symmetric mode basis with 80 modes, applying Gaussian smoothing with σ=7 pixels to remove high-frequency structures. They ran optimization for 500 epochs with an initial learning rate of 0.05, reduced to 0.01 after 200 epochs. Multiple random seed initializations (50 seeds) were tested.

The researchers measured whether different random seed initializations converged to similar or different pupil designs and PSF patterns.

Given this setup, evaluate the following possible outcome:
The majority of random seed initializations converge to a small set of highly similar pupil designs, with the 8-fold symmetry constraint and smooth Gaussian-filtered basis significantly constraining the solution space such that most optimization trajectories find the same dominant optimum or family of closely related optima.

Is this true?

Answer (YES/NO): NO